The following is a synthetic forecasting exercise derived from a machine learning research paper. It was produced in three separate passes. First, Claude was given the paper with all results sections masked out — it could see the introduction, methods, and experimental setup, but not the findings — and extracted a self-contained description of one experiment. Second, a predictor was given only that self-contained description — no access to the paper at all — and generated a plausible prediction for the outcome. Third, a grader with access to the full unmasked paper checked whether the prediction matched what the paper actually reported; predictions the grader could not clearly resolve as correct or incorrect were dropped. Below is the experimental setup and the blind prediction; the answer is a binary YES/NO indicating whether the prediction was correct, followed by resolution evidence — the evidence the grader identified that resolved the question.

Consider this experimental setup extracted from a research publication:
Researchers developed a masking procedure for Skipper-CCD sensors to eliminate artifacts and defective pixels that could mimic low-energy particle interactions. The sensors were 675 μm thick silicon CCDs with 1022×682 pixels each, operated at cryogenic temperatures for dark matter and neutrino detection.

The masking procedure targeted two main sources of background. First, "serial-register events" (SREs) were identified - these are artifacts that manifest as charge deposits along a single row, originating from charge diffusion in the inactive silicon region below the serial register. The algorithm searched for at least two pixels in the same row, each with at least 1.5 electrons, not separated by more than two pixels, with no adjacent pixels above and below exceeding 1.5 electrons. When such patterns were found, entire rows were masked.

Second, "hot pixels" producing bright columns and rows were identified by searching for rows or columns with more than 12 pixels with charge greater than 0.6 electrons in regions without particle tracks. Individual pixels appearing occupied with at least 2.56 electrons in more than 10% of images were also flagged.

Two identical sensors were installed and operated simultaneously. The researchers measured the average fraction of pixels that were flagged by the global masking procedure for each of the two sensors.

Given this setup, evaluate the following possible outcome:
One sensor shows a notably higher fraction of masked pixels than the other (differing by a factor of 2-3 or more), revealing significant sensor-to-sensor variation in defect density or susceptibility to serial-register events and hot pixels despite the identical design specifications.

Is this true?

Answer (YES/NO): NO